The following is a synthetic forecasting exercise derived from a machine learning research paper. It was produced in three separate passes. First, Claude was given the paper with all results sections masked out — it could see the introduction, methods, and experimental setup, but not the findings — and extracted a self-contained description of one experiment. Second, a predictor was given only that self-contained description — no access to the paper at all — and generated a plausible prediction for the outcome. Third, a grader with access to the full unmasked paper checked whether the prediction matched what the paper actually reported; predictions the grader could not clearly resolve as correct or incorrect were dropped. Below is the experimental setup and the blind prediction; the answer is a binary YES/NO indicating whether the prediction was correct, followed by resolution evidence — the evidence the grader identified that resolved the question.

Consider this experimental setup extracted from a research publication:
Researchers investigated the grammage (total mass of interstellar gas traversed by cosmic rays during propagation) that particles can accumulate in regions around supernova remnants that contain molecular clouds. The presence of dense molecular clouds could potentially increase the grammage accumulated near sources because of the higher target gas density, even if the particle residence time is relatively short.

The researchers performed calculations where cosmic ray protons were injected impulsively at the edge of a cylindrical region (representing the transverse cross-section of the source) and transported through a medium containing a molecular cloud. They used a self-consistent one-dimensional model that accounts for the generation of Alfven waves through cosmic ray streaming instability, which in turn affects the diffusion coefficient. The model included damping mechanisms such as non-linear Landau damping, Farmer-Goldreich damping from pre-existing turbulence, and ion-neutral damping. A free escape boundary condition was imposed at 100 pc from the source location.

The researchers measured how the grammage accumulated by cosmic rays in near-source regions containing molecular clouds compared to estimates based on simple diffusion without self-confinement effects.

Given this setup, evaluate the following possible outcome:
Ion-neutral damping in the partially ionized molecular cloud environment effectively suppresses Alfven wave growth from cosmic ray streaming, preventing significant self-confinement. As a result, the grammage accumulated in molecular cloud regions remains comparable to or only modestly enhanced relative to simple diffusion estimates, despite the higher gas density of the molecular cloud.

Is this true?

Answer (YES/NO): NO